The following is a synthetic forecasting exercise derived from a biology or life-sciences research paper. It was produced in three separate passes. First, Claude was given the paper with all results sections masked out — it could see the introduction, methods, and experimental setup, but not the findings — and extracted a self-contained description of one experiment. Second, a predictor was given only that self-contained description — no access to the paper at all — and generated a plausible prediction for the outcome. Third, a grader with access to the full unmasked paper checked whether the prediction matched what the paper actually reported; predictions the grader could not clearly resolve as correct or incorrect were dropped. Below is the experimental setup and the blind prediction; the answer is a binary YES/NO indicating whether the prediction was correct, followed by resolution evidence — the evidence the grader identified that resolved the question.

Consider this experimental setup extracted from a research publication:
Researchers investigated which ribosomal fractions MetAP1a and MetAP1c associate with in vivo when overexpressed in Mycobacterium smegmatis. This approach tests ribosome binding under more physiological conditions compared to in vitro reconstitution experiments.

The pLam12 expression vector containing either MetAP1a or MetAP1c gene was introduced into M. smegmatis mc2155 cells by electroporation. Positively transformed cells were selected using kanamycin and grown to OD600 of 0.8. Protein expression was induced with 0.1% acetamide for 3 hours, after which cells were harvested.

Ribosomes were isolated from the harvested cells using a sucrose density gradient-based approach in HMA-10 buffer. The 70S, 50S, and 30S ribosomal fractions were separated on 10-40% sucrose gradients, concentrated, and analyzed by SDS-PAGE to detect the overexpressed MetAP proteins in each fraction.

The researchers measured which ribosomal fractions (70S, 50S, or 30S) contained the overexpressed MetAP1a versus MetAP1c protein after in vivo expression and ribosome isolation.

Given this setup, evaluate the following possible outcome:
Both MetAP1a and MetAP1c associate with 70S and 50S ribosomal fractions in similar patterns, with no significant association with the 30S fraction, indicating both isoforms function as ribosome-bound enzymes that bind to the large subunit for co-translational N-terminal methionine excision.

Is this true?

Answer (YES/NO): NO